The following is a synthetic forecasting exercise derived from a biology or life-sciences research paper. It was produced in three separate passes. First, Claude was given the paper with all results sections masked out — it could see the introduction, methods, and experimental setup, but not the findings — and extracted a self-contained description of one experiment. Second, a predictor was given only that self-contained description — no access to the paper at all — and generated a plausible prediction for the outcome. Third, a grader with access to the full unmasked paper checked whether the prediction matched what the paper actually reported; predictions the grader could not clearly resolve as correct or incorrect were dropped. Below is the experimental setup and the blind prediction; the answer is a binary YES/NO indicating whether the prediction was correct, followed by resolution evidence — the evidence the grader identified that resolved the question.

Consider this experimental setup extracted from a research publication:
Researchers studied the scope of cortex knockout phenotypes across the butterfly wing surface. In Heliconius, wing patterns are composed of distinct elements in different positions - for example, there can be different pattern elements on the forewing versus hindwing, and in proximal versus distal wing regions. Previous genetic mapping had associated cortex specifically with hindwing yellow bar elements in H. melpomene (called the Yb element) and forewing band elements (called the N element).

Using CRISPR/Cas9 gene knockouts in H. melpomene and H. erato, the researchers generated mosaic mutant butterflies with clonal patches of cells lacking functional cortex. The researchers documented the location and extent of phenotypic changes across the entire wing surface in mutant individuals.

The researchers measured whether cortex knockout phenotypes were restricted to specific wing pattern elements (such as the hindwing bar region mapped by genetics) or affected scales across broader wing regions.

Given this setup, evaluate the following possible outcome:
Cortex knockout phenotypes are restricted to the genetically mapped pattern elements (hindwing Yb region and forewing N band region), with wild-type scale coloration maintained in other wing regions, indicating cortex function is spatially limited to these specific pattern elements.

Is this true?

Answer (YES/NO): NO